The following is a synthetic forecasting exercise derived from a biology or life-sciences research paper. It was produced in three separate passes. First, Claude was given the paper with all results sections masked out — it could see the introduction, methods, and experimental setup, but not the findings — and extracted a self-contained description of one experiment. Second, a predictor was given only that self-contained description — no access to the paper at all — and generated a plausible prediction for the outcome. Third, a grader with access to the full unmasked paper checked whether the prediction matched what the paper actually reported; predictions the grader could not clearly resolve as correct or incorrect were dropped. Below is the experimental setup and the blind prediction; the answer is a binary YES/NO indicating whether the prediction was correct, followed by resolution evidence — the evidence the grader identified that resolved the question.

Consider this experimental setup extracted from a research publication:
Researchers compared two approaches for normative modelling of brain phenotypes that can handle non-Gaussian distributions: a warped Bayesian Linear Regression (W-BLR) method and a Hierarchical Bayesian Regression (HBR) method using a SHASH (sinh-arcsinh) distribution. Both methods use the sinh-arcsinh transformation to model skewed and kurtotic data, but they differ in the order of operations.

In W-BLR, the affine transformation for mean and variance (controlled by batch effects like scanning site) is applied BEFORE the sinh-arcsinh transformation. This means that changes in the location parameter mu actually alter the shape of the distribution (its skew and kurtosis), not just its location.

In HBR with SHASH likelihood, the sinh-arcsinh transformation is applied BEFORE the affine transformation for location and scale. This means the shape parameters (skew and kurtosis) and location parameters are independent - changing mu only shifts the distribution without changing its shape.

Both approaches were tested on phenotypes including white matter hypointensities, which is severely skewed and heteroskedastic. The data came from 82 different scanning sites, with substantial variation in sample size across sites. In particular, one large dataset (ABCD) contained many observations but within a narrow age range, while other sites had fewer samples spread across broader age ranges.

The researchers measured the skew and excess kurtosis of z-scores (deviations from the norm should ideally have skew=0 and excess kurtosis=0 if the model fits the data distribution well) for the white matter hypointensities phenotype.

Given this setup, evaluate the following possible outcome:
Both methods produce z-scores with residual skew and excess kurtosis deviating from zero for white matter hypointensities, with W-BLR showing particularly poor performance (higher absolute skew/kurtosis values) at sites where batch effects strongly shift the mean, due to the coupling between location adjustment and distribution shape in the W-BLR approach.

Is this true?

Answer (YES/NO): NO